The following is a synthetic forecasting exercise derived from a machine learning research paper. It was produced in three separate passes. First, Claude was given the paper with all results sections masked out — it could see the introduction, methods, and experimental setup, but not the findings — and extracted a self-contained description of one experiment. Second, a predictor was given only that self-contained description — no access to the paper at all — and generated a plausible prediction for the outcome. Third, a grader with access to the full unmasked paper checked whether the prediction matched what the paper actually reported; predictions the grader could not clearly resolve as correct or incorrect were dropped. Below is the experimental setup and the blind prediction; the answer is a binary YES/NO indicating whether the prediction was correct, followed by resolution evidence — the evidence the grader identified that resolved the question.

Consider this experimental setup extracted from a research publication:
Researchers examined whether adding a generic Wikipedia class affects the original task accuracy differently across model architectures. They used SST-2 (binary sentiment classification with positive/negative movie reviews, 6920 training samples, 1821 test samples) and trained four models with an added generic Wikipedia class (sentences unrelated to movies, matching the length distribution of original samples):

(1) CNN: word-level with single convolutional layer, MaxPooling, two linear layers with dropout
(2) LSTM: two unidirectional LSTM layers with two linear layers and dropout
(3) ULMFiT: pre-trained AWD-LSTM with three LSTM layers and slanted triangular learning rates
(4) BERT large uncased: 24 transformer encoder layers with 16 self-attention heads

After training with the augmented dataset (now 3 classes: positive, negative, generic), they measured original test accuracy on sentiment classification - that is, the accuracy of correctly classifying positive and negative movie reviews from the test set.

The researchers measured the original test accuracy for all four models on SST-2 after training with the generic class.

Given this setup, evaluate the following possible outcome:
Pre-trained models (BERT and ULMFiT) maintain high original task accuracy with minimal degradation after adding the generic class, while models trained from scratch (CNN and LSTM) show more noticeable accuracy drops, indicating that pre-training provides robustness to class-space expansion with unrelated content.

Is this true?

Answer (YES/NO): NO